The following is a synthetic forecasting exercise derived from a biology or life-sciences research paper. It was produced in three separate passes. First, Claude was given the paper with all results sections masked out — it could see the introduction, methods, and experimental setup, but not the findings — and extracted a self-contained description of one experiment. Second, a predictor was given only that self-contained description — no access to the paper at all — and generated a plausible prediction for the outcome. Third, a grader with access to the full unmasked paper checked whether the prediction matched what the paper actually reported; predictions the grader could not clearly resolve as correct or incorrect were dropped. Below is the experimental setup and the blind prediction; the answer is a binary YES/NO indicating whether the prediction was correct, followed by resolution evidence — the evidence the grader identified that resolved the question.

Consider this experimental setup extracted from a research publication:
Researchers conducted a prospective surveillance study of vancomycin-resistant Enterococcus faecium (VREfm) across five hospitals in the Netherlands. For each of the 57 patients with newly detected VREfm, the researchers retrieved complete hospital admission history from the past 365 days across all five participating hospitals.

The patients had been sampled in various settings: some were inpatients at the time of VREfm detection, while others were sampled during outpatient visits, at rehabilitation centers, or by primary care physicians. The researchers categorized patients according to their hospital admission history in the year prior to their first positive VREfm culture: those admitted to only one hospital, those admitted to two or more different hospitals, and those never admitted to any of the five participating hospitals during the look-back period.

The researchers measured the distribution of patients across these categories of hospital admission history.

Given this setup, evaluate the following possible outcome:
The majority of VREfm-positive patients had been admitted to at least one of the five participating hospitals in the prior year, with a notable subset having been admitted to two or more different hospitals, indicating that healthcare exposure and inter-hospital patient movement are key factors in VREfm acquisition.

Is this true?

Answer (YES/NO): YES